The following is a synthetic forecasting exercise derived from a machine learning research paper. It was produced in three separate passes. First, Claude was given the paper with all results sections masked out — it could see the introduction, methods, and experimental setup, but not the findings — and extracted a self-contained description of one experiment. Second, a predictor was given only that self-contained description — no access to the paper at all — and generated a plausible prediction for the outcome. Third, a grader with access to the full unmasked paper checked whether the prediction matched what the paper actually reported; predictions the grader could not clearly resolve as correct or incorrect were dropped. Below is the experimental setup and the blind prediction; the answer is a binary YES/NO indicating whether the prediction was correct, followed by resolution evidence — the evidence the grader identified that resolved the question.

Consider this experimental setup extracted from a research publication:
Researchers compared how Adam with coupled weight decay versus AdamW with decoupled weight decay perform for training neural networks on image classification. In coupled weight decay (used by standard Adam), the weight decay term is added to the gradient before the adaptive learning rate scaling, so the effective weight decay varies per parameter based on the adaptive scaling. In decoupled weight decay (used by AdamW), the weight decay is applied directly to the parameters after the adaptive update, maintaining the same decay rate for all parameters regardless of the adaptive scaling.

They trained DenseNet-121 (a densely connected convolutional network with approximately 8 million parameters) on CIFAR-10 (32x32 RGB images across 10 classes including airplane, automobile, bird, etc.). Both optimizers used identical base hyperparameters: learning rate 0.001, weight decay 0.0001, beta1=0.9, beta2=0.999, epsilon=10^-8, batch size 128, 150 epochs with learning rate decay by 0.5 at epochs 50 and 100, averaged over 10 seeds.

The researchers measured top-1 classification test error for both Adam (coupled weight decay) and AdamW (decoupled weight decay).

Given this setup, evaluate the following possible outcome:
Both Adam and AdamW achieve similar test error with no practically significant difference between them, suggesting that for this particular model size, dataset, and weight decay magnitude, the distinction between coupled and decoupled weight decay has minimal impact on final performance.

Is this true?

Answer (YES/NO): NO